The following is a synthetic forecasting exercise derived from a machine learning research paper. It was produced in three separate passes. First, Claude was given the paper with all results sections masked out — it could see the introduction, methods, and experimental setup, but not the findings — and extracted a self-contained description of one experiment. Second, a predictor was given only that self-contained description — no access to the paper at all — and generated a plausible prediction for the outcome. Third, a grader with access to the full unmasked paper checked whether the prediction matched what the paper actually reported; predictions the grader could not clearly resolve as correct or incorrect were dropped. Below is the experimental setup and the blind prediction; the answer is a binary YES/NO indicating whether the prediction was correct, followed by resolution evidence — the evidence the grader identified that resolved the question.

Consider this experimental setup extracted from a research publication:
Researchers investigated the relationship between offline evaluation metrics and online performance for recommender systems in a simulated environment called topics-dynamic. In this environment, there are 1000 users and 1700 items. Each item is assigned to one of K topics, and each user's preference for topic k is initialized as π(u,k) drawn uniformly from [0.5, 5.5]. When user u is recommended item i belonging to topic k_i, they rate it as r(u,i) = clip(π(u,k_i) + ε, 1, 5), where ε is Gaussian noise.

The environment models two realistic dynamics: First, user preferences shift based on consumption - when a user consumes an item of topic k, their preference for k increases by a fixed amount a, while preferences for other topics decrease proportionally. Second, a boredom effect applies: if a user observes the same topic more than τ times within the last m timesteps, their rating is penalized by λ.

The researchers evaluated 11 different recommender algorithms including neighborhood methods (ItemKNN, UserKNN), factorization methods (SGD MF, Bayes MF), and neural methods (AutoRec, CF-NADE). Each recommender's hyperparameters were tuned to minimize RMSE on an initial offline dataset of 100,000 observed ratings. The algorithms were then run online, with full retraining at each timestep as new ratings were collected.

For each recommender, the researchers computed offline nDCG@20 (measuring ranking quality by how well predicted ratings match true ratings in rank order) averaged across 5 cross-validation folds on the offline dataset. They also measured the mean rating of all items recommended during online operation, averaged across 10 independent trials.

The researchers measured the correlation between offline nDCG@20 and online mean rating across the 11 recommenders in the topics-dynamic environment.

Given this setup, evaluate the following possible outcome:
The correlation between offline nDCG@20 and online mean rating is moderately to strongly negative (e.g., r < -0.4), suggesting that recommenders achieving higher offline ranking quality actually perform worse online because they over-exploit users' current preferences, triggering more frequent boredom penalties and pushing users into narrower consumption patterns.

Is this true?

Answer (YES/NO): NO